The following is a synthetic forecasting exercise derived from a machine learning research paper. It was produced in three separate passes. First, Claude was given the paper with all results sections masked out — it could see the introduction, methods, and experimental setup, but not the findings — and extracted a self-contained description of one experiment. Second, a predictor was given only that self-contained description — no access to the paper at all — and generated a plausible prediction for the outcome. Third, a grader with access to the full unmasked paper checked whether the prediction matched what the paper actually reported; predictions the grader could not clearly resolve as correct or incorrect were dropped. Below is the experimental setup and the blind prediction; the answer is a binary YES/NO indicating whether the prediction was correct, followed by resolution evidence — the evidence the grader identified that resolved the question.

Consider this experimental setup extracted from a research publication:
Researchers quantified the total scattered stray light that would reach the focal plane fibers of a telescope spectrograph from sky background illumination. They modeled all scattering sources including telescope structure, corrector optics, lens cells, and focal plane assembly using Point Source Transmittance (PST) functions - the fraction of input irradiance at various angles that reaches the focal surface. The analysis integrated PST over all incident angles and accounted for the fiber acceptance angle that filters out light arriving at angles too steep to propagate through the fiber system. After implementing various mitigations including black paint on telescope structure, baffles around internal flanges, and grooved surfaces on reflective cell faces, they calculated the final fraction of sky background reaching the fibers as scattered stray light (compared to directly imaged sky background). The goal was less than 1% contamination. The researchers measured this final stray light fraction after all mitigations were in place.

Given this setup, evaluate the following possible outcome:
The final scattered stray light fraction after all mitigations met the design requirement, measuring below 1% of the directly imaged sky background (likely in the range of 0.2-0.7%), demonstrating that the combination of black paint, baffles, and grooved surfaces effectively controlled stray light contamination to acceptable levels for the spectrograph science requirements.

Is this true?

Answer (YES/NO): NO